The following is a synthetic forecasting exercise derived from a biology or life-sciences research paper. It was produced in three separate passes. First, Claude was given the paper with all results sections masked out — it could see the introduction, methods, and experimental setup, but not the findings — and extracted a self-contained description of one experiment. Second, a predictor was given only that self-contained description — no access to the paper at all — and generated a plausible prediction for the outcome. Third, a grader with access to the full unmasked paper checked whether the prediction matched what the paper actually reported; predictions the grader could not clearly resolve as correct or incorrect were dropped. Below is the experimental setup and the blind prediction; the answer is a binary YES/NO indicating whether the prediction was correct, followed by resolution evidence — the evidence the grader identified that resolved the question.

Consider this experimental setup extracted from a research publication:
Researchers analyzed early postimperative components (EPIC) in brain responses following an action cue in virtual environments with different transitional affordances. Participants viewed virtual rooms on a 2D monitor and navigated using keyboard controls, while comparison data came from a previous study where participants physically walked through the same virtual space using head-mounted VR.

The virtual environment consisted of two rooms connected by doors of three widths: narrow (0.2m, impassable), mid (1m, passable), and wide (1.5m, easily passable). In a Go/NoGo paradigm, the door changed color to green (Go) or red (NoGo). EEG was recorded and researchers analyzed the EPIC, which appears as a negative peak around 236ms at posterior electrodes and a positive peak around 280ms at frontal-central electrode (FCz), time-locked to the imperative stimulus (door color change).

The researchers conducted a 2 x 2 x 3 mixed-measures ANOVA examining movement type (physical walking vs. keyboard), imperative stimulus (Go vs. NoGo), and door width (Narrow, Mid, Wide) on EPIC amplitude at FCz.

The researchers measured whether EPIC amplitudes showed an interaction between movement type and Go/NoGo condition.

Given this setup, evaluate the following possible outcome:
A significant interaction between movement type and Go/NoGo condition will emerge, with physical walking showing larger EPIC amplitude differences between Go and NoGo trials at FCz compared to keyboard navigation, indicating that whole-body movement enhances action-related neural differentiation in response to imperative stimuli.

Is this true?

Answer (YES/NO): NO